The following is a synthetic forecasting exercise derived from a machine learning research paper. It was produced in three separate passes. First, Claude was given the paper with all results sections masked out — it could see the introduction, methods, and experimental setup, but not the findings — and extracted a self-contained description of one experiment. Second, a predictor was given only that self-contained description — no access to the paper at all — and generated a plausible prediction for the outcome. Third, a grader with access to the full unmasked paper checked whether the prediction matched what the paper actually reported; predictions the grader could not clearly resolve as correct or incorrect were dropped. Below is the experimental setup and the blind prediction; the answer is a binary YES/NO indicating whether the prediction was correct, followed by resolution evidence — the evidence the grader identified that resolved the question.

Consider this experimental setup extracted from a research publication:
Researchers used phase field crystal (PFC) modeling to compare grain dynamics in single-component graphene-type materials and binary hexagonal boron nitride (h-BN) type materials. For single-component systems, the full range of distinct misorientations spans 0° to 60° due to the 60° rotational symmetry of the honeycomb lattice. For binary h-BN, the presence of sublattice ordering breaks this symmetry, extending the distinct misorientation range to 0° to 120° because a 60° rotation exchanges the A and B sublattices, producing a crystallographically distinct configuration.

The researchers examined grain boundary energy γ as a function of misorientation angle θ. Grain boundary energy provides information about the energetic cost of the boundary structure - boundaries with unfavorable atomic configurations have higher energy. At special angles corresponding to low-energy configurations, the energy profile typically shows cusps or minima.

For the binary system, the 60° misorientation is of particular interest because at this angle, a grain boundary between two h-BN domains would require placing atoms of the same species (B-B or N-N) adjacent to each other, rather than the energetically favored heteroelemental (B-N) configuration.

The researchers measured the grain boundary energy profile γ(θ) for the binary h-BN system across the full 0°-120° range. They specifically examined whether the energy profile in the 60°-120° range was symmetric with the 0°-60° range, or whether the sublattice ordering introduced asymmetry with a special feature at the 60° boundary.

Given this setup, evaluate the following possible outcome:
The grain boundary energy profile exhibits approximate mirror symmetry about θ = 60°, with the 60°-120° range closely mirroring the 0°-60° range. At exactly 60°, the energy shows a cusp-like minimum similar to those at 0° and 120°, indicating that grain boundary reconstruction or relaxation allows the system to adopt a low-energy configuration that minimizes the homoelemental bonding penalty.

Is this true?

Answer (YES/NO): NO